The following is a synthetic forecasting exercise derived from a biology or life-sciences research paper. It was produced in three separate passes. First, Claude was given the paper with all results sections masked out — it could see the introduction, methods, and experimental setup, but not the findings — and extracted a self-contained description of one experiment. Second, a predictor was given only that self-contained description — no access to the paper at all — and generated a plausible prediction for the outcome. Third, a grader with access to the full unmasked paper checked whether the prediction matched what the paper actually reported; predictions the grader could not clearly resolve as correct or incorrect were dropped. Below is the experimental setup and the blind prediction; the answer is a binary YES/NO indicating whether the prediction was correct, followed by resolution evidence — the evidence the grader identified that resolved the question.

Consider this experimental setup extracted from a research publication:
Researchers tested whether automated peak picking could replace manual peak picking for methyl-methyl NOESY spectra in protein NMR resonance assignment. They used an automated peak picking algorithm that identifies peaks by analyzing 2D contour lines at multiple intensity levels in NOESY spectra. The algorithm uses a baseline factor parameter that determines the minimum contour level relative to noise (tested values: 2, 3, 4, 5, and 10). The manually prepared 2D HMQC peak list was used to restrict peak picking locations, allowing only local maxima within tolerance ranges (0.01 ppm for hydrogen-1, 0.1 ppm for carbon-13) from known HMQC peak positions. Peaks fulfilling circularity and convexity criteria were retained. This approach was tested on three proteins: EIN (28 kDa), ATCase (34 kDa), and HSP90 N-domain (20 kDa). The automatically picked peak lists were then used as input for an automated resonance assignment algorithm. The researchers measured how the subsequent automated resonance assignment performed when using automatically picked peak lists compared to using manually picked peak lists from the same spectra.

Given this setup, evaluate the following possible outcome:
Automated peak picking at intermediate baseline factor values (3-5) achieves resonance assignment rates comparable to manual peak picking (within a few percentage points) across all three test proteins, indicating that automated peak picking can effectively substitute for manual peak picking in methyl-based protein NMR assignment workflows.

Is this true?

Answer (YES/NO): NO